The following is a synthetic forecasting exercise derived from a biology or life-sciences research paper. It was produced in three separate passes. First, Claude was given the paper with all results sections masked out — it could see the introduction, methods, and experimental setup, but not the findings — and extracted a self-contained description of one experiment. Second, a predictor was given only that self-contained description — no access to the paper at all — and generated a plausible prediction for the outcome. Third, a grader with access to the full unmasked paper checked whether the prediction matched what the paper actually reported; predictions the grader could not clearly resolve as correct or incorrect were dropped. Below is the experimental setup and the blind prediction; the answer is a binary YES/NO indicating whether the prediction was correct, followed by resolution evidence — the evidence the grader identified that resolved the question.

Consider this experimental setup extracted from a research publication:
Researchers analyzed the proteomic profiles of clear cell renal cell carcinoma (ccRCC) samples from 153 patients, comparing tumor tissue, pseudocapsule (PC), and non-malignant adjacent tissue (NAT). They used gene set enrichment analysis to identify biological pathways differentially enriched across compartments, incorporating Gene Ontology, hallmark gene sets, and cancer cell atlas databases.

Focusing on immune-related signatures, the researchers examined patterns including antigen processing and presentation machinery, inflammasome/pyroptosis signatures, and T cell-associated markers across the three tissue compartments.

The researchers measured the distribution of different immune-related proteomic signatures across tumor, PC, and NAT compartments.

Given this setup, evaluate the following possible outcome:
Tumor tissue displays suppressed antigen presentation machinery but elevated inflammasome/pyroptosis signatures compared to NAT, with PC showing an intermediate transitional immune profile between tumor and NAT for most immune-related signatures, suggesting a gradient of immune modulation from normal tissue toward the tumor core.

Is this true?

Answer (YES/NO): NO